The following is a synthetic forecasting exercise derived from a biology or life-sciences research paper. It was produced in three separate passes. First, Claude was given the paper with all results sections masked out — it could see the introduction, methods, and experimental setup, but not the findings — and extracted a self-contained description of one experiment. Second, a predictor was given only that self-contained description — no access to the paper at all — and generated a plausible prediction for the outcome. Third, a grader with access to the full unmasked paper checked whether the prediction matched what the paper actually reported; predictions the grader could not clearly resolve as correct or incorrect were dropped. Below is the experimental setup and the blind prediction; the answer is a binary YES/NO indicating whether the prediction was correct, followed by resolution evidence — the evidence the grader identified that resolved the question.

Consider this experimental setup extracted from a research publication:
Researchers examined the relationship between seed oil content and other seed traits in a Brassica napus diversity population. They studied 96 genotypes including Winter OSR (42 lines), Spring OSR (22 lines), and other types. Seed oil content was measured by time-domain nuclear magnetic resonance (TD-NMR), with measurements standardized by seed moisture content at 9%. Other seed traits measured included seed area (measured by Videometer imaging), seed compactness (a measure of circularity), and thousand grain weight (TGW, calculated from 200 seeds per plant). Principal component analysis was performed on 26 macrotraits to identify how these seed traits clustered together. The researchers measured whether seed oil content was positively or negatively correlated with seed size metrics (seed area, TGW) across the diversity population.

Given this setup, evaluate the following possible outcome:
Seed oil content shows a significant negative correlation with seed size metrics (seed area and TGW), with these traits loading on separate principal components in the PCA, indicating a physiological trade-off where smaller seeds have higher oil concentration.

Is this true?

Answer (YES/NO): NO